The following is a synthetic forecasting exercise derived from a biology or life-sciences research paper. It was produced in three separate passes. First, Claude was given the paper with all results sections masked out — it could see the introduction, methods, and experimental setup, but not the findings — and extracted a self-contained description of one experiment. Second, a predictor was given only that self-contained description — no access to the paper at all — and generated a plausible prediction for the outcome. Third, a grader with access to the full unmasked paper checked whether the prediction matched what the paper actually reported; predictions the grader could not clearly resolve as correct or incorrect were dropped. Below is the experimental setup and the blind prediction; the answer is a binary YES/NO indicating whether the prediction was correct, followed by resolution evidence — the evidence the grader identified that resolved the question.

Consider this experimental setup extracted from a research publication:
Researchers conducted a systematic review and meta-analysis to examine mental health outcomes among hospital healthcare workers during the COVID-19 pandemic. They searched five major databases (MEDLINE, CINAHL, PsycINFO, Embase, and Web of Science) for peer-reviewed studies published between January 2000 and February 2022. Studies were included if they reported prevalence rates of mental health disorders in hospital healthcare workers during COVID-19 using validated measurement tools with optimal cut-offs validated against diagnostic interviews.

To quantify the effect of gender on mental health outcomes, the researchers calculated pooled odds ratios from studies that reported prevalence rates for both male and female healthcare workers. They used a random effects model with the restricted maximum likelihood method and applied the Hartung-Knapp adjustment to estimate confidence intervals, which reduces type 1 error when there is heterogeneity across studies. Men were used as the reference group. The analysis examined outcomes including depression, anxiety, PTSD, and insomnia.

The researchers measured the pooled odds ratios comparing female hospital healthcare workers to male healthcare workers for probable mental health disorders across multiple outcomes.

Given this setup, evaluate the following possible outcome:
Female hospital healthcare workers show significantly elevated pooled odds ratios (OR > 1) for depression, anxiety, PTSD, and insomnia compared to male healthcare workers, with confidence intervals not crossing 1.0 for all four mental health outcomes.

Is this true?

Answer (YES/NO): YES